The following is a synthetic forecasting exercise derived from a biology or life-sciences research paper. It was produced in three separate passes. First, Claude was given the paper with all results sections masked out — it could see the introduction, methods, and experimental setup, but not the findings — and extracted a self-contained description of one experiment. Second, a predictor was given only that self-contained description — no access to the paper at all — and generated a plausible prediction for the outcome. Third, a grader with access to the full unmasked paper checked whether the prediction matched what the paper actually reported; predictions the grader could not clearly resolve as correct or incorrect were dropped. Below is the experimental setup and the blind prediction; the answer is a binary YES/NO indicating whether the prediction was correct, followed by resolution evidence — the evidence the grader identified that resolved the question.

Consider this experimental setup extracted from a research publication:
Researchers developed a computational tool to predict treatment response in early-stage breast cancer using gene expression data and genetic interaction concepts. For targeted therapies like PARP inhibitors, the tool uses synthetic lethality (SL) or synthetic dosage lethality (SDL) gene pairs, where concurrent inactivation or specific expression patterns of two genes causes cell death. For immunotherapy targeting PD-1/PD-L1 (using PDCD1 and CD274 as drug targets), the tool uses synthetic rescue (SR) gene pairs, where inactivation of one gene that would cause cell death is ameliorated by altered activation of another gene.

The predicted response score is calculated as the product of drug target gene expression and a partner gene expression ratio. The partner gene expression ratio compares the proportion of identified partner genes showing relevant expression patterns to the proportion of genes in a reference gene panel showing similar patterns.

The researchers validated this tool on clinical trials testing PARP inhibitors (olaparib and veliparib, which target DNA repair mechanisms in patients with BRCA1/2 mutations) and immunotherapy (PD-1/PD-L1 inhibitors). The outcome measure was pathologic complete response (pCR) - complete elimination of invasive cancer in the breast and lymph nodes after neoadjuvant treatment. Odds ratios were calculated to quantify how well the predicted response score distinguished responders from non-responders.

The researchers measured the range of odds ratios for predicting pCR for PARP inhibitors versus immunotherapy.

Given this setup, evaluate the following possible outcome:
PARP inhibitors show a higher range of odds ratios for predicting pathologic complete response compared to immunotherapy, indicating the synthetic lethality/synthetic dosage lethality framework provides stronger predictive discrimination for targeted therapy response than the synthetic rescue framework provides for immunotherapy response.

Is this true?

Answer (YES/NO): NO